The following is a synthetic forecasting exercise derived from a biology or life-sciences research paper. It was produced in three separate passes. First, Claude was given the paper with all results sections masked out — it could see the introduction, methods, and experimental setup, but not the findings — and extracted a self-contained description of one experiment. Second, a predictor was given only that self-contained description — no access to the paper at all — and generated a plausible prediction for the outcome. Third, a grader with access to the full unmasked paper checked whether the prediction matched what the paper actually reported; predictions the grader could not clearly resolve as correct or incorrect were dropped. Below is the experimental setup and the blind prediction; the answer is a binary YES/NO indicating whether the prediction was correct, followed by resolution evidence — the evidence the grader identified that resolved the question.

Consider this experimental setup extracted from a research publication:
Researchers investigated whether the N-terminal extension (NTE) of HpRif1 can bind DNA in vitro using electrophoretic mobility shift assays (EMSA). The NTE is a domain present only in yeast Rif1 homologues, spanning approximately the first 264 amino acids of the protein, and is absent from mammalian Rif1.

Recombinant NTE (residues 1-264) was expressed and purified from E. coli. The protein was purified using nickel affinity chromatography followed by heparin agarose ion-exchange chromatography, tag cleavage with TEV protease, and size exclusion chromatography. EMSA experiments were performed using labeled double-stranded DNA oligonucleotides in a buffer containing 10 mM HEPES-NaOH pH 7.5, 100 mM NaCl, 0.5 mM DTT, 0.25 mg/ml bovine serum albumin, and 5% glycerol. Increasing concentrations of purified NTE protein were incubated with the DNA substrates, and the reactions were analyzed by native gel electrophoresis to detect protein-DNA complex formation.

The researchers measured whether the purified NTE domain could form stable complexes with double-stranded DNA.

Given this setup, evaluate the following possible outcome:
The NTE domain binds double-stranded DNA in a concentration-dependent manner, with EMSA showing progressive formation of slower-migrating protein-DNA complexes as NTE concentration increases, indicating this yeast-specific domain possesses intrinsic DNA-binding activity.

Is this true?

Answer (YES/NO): YES